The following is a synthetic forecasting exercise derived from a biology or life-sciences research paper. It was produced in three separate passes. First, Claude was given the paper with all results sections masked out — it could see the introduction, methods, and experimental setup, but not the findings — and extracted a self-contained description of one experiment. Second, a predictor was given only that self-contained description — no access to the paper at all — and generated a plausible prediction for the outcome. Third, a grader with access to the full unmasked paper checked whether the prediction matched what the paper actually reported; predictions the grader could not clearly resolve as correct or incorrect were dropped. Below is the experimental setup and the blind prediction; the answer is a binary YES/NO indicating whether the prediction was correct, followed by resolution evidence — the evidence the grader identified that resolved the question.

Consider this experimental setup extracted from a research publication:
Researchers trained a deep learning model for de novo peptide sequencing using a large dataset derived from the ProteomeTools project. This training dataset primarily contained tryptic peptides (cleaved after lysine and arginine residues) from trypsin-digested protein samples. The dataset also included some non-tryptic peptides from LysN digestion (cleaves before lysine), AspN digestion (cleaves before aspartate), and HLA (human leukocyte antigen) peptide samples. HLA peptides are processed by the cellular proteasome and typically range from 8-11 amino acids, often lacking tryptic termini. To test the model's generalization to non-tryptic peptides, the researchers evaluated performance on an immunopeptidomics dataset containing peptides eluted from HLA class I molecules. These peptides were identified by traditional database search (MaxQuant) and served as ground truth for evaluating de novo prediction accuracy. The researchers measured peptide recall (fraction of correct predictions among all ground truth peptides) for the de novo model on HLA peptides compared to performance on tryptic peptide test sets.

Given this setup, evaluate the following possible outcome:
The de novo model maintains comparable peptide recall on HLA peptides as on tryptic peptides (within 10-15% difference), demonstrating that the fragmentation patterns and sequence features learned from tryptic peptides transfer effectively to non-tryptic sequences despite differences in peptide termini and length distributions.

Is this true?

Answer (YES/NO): YES